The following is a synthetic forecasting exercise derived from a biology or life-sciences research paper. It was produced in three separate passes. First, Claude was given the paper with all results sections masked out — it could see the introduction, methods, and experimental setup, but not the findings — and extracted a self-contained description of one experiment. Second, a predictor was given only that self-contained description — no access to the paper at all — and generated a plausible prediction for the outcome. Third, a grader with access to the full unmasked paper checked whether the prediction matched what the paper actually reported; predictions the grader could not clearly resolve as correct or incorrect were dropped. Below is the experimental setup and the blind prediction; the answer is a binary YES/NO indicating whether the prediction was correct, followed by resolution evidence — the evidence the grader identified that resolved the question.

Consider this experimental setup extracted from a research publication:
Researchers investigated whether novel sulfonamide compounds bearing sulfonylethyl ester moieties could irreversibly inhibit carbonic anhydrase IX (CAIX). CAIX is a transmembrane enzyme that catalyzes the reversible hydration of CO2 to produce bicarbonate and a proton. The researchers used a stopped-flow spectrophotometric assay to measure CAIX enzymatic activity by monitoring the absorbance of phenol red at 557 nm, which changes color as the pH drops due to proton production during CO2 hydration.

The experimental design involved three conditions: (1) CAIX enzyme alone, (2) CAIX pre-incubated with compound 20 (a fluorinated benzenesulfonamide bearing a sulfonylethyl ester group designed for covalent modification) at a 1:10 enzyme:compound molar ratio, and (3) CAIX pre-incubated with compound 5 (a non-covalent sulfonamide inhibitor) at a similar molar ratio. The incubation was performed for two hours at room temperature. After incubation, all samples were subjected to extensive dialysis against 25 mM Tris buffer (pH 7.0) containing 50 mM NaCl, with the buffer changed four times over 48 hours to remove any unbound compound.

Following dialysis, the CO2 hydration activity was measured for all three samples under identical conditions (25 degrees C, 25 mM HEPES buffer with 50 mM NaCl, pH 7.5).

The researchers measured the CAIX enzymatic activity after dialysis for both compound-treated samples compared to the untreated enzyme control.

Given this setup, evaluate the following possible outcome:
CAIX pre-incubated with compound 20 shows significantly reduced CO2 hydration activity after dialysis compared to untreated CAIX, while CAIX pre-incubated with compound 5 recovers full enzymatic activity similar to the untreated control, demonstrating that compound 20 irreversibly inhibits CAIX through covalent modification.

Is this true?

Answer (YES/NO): NO